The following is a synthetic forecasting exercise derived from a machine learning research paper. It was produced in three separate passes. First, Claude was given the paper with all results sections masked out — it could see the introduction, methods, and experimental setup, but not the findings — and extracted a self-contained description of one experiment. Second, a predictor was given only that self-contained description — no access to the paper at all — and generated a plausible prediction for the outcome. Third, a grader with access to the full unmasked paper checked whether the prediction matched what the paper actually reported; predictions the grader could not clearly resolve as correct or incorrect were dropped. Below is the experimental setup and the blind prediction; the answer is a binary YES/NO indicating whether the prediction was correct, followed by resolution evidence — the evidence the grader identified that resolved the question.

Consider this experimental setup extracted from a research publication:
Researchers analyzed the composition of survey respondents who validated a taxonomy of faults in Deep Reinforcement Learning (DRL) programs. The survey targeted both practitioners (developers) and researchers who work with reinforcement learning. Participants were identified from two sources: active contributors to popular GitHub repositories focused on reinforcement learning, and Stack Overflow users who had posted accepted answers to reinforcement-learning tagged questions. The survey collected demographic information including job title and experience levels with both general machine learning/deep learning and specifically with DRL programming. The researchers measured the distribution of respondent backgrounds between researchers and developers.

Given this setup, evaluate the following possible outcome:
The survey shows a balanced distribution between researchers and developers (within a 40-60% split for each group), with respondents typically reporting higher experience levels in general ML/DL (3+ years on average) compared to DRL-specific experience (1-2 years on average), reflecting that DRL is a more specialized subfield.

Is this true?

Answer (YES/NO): NO